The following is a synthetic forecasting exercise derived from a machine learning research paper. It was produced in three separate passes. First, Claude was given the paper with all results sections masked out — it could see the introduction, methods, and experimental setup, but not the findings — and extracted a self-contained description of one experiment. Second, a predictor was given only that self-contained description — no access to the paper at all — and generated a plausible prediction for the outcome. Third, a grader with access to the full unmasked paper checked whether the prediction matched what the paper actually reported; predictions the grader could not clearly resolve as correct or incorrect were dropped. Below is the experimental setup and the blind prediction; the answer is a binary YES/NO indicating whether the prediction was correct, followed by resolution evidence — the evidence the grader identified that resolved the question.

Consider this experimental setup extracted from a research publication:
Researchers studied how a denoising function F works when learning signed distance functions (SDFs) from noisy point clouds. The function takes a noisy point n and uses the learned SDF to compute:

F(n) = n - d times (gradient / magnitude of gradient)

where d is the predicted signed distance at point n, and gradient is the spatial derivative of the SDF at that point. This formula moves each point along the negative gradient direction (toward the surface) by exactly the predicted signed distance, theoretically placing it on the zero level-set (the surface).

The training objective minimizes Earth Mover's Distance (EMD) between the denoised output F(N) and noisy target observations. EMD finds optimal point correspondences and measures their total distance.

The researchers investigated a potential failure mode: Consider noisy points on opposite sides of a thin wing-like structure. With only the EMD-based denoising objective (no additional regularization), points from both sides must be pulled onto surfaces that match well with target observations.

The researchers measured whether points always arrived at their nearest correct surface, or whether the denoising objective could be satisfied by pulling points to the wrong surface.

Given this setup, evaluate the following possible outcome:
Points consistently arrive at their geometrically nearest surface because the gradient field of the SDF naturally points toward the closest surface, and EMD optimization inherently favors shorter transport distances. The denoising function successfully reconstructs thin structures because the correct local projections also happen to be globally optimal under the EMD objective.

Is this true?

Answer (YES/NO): NO